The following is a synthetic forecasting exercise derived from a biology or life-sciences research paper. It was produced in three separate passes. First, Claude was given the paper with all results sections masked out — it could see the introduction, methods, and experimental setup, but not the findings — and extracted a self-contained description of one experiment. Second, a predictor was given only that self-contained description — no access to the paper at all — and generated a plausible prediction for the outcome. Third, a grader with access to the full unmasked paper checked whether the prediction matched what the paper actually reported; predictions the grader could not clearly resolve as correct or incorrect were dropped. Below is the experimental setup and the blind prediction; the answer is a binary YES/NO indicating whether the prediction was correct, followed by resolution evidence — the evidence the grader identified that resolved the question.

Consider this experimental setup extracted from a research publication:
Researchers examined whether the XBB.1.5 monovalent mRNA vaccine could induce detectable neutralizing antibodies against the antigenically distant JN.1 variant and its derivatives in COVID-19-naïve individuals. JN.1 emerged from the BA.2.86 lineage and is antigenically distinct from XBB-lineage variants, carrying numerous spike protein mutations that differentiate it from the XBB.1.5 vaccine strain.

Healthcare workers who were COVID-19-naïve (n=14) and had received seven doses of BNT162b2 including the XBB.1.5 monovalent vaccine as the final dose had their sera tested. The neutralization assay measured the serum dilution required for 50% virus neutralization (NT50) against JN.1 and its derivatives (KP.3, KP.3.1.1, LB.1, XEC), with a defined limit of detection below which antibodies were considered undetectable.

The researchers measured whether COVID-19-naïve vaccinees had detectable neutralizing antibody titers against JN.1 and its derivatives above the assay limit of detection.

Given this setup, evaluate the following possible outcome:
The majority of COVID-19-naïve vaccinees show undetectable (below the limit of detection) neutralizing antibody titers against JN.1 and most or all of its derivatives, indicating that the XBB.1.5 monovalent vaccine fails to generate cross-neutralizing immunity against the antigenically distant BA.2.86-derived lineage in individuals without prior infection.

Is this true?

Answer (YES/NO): NO